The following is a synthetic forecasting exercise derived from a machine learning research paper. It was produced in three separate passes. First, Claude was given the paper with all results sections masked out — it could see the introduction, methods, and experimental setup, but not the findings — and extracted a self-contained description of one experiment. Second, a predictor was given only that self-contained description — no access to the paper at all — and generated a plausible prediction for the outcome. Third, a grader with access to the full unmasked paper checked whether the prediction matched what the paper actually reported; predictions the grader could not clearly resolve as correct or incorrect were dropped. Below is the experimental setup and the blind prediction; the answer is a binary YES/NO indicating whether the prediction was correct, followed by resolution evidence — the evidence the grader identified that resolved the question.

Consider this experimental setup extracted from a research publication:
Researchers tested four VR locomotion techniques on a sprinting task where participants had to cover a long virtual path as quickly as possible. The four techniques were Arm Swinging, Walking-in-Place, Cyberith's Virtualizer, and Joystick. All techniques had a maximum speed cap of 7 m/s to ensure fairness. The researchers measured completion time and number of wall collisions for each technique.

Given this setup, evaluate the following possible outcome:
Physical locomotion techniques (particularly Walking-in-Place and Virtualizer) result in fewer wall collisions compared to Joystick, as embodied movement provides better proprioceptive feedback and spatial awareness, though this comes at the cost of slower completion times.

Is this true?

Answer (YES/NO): NO